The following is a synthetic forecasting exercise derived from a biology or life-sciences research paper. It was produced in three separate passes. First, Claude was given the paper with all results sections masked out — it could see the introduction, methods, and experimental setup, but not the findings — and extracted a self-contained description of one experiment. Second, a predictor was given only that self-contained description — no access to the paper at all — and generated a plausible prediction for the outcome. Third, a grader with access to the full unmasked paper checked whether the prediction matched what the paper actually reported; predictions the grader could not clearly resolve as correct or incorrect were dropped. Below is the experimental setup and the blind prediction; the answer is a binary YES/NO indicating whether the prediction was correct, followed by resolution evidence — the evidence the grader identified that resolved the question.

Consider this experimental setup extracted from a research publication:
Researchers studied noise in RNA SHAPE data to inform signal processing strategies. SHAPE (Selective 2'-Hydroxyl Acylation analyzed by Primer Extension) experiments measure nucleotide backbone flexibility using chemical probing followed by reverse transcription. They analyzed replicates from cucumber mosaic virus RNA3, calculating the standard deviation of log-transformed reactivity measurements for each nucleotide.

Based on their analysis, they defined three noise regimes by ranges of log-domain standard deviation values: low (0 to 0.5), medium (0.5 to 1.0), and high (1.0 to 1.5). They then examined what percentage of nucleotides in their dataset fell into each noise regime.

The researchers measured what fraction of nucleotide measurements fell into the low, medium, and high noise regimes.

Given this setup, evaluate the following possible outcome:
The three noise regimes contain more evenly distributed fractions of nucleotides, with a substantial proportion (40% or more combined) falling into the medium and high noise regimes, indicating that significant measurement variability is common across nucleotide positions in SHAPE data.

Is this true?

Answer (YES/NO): NO